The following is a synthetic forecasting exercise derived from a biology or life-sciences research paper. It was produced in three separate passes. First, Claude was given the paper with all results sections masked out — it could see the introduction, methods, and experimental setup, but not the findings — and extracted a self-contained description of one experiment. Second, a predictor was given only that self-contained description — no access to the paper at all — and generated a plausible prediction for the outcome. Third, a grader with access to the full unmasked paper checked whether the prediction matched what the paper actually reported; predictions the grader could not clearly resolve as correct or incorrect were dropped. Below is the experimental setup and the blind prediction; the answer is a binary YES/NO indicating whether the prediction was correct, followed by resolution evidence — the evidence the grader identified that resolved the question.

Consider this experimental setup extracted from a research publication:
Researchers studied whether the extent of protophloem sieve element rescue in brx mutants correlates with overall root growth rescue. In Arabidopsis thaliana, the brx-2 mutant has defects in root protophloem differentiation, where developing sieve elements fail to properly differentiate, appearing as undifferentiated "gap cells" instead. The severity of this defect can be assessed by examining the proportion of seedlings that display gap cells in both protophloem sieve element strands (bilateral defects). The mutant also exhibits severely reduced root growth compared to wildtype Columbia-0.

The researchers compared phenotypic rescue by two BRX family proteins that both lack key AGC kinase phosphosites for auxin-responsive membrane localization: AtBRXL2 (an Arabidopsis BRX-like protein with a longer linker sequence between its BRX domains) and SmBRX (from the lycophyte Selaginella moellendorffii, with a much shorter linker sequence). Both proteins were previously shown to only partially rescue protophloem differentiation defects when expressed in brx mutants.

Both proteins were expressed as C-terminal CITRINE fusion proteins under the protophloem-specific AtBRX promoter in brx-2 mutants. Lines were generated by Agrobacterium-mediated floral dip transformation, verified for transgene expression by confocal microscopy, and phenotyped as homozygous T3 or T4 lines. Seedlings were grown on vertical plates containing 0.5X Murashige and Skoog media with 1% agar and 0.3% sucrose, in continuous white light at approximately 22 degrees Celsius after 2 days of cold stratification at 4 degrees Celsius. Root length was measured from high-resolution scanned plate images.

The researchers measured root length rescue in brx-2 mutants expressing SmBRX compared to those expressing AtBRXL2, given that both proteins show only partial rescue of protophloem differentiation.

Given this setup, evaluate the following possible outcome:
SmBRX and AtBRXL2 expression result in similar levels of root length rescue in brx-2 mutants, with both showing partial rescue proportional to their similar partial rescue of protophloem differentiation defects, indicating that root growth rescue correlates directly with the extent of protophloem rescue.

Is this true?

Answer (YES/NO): NO